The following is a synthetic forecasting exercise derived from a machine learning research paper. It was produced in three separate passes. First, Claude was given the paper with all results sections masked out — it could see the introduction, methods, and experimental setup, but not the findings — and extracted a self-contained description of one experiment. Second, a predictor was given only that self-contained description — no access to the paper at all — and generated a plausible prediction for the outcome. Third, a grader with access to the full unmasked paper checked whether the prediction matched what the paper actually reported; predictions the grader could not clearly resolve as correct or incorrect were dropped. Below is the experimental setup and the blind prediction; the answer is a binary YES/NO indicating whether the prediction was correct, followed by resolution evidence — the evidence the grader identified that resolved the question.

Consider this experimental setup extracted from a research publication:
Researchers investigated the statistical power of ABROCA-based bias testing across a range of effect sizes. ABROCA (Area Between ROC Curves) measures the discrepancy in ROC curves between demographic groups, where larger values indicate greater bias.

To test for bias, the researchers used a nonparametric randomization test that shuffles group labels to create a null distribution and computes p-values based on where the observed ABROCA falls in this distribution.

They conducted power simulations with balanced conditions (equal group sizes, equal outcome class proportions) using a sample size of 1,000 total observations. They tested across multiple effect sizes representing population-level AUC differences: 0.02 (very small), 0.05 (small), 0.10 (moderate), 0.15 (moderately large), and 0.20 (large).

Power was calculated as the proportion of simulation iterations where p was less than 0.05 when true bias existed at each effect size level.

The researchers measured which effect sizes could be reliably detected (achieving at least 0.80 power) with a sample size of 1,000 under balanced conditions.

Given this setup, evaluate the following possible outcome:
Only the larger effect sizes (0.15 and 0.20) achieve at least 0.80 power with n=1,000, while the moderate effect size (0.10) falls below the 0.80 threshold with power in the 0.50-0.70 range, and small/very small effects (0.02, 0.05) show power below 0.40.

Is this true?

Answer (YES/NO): NO